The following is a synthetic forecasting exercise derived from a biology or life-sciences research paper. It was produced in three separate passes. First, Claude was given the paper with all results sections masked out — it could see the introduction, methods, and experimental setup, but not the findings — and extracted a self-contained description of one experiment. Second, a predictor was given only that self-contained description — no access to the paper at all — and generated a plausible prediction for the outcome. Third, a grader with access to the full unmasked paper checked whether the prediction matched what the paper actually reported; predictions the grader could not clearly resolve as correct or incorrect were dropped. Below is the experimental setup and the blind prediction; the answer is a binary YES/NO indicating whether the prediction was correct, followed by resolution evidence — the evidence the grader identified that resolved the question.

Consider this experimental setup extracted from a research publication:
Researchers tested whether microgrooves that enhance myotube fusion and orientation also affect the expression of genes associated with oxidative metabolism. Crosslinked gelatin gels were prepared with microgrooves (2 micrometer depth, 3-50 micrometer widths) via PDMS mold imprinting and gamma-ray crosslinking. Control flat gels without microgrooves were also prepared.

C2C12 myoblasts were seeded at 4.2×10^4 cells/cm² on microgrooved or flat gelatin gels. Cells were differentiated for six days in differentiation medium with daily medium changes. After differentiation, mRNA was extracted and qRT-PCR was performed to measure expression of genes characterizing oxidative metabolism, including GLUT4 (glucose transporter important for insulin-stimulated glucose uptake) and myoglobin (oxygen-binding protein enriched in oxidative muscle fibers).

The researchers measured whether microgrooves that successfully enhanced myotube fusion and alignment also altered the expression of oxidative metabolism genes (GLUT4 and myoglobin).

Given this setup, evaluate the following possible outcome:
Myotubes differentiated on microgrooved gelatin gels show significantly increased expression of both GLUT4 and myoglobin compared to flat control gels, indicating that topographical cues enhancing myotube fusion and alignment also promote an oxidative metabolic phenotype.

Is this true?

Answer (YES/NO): NO